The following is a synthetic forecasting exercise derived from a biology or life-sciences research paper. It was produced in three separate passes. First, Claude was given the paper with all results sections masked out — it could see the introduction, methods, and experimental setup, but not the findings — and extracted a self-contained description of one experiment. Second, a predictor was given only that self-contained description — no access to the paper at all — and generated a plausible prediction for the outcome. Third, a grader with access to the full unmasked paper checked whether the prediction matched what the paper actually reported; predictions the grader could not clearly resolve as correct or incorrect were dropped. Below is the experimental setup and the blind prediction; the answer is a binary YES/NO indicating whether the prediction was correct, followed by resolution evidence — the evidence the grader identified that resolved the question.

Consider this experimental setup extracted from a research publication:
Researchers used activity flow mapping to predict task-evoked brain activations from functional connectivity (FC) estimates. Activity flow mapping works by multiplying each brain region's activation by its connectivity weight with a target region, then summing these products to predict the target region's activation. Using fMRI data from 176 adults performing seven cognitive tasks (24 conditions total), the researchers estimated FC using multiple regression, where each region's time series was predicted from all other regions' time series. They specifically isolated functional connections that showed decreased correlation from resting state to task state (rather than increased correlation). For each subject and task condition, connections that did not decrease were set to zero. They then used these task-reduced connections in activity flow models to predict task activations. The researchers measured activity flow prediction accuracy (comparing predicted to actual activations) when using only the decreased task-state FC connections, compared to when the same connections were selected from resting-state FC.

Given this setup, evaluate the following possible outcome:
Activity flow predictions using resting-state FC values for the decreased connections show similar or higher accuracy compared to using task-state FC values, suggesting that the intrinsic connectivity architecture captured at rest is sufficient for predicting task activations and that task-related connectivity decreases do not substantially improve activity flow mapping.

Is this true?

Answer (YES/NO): NO